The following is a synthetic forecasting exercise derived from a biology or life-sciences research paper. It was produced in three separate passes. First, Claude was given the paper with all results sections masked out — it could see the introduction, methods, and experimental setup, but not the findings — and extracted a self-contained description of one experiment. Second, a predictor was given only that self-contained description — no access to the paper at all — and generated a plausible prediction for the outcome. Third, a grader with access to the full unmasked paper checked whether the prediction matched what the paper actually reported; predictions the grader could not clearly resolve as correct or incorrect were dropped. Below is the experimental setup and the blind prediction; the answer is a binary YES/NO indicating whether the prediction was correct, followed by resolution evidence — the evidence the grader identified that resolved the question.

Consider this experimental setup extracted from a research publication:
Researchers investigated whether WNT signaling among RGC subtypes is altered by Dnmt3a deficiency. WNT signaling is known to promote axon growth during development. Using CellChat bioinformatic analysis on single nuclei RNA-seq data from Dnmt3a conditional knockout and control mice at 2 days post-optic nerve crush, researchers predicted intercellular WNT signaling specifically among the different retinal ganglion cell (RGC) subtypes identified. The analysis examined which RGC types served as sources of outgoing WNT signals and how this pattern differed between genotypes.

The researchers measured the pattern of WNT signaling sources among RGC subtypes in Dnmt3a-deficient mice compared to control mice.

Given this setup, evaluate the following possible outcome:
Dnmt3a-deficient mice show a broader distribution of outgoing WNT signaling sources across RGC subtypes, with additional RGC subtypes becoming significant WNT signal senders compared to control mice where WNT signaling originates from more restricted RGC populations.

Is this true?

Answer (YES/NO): YES